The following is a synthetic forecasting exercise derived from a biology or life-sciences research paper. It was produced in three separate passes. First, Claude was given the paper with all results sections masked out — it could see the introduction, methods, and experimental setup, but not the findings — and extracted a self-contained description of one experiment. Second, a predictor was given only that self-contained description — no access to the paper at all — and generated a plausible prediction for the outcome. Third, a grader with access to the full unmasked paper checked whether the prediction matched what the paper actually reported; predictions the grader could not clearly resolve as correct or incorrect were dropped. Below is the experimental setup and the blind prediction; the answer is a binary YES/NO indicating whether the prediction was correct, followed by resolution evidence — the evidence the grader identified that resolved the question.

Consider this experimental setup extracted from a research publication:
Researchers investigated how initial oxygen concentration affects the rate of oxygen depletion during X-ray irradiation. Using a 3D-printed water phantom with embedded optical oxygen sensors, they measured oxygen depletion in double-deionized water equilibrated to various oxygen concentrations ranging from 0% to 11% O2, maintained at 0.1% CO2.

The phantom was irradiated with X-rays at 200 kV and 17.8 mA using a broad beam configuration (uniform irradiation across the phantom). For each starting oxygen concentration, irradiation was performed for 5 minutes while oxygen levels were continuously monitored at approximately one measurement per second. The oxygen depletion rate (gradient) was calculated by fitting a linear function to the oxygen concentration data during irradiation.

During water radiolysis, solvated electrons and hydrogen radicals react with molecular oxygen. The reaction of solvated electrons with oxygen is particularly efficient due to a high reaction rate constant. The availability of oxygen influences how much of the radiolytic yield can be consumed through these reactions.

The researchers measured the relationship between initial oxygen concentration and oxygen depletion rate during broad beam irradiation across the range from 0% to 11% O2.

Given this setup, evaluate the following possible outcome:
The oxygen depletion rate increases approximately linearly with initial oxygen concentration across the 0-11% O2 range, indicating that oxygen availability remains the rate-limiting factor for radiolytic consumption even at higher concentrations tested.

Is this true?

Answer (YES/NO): NO